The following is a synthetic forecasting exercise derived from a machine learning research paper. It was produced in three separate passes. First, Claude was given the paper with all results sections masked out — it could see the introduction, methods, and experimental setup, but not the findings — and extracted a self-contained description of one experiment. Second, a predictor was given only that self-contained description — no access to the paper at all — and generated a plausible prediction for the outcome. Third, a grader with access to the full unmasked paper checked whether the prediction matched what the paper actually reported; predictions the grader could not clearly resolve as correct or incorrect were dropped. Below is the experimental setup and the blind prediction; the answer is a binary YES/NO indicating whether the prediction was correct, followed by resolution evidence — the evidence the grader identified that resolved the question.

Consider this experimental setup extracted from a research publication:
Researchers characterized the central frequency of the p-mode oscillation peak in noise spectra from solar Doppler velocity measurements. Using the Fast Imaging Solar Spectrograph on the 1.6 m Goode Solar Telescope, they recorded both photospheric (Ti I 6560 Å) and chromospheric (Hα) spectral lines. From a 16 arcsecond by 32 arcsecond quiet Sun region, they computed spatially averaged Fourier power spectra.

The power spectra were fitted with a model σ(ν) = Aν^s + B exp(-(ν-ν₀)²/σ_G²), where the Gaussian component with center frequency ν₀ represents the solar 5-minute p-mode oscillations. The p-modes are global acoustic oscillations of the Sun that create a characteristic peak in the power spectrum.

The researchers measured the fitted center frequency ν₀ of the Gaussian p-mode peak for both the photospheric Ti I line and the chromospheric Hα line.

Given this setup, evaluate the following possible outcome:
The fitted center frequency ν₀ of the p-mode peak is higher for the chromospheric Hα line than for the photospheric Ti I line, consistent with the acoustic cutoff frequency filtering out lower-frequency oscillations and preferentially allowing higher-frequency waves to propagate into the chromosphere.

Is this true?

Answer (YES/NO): YES